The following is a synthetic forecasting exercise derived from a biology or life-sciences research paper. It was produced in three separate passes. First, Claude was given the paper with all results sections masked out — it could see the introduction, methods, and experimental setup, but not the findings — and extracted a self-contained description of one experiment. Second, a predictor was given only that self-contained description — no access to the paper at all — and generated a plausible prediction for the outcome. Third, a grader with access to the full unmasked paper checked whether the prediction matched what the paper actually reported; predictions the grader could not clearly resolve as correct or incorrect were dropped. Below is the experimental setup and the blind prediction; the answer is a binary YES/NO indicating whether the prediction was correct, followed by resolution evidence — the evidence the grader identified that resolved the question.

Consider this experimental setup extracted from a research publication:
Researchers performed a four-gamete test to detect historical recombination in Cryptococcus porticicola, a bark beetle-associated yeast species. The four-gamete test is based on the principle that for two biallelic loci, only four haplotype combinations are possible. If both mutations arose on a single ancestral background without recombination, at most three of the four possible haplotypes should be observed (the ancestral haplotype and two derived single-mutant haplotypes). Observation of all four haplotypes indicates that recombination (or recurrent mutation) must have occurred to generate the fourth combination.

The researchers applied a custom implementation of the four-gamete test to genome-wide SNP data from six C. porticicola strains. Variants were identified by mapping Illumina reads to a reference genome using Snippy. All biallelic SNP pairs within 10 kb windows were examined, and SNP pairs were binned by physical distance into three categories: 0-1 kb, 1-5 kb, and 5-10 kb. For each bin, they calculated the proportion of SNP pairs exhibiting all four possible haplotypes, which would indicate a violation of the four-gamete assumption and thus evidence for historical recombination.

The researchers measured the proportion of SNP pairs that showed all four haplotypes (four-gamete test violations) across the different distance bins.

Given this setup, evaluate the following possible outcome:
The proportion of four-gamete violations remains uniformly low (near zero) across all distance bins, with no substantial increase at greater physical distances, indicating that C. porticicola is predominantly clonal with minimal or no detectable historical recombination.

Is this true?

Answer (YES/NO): NO